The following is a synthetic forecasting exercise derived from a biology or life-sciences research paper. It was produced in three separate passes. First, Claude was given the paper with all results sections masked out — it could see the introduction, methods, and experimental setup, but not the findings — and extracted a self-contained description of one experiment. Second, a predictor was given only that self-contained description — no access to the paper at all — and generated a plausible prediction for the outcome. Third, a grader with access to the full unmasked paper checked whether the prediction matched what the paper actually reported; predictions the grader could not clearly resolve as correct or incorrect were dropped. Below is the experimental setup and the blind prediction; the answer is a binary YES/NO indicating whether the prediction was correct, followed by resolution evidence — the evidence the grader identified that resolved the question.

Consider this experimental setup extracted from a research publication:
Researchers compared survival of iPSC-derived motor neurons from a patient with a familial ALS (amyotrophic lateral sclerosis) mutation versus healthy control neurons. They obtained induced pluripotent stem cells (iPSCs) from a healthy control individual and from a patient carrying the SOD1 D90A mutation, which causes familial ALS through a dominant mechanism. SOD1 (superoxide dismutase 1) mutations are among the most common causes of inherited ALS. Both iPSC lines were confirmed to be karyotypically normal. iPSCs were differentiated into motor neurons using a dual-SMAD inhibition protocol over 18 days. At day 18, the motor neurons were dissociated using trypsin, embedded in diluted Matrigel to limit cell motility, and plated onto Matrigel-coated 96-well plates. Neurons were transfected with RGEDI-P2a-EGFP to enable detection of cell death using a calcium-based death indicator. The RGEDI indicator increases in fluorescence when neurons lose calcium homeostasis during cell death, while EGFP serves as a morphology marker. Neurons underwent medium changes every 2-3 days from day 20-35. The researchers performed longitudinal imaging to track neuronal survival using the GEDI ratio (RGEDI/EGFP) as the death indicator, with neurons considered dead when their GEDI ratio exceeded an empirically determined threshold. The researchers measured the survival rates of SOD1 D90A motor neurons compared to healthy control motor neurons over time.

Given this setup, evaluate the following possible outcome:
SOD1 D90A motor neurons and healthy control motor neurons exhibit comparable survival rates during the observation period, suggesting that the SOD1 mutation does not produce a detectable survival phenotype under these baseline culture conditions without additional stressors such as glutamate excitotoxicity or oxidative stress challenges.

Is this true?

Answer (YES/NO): NO